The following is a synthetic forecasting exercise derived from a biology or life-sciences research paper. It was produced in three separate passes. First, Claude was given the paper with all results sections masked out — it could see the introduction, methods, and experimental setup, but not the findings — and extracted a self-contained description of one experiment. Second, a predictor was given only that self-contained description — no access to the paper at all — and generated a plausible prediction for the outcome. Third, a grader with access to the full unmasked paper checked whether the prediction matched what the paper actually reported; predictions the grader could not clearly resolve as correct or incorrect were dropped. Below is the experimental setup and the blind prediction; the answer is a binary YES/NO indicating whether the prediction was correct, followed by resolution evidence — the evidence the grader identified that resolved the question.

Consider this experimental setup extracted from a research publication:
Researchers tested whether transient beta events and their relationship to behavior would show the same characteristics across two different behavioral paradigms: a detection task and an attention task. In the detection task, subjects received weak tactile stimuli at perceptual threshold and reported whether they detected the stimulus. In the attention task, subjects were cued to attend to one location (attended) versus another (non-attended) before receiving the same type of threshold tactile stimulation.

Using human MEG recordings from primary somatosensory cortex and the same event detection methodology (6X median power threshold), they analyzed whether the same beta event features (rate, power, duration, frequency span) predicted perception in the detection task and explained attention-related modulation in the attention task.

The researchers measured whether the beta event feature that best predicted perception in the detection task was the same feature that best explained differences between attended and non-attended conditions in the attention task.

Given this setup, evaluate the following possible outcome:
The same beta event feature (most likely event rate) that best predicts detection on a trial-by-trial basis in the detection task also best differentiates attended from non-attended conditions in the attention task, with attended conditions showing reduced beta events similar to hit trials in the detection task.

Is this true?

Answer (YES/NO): YES